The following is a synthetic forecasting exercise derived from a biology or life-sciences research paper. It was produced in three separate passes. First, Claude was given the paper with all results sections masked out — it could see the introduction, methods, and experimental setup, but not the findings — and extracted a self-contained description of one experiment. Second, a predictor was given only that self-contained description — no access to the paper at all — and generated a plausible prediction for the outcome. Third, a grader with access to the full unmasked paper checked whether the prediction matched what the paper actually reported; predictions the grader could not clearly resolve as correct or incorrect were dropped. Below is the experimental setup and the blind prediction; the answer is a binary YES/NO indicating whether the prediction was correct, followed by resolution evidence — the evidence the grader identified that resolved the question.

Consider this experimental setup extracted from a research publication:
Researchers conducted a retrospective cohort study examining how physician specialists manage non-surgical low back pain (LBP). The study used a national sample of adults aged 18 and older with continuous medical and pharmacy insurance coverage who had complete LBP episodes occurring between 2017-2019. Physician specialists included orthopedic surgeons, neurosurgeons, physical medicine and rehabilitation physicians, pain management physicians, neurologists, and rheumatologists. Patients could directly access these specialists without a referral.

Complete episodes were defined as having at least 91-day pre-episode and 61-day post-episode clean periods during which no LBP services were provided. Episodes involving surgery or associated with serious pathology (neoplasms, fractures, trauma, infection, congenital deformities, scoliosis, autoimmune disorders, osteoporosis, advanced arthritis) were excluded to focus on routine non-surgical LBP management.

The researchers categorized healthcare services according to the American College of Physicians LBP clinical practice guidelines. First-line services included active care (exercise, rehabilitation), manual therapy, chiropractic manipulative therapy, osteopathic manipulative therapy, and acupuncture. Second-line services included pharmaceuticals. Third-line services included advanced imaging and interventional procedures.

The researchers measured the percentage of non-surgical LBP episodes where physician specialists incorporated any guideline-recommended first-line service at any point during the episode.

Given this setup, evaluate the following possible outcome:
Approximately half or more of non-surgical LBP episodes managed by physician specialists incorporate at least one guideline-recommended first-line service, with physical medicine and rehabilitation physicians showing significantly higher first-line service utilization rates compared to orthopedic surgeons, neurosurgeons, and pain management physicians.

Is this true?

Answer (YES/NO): NO